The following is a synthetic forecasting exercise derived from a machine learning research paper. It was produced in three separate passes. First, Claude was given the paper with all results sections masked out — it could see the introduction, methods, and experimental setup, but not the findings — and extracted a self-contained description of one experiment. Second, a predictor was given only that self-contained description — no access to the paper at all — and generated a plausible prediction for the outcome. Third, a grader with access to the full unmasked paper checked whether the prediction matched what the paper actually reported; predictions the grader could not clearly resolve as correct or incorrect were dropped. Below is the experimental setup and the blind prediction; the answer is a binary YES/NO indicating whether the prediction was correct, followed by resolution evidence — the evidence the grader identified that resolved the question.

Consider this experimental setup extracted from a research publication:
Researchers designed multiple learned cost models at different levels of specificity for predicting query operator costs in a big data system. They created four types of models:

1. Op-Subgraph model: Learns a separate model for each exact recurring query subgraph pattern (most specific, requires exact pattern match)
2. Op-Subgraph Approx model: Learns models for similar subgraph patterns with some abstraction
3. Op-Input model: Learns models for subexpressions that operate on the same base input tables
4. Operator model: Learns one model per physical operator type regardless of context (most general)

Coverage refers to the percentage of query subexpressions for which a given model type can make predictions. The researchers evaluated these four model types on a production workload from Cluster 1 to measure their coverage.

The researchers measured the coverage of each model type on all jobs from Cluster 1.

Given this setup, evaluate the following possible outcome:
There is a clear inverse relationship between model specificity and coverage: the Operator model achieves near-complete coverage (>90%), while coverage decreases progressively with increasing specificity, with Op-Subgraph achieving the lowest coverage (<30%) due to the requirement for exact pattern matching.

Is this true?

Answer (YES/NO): NO